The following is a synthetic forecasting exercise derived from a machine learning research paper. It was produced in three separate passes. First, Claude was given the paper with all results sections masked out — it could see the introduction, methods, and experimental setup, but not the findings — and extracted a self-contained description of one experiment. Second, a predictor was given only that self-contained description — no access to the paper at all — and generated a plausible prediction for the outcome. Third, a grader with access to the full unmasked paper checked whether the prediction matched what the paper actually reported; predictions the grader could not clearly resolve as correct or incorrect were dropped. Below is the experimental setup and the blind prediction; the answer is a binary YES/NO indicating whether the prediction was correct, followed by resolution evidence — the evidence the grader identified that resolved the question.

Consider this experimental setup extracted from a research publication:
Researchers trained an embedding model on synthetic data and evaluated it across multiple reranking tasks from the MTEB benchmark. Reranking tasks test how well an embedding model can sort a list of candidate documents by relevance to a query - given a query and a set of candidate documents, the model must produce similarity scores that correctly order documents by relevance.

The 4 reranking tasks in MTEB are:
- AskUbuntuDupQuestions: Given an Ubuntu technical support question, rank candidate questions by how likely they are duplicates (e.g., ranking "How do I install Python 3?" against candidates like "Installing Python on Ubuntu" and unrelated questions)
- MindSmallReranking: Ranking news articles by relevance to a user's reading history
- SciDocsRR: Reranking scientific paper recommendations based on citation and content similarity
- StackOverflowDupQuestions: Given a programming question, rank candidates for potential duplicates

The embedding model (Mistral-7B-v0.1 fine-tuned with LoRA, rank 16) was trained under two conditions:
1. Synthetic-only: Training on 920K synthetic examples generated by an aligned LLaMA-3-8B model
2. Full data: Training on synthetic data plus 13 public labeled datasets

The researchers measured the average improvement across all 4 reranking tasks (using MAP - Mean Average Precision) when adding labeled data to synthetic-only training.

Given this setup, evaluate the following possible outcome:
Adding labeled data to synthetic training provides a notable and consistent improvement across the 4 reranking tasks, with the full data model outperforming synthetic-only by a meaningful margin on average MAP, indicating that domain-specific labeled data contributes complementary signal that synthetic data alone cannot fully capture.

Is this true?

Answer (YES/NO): NO